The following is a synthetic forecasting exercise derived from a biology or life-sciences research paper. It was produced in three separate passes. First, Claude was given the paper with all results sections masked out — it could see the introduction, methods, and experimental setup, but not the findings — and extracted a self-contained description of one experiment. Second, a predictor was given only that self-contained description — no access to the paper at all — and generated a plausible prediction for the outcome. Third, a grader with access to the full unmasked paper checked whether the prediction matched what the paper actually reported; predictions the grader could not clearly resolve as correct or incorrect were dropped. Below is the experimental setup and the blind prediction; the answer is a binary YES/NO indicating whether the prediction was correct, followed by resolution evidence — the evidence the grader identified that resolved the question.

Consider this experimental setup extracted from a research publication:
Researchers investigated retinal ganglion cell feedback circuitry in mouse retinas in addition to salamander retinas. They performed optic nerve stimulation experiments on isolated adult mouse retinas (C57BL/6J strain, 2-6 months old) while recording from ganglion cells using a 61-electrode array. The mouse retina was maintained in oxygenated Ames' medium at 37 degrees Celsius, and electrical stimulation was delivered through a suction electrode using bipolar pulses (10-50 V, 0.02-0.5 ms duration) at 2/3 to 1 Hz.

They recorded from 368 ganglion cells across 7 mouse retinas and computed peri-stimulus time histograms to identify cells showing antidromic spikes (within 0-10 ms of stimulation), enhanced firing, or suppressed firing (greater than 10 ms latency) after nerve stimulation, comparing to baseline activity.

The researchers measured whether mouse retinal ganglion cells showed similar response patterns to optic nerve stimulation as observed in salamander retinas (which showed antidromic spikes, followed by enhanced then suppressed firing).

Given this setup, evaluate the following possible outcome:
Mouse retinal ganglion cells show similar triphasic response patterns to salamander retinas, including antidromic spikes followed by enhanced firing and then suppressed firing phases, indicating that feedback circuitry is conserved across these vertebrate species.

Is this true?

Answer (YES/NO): YES